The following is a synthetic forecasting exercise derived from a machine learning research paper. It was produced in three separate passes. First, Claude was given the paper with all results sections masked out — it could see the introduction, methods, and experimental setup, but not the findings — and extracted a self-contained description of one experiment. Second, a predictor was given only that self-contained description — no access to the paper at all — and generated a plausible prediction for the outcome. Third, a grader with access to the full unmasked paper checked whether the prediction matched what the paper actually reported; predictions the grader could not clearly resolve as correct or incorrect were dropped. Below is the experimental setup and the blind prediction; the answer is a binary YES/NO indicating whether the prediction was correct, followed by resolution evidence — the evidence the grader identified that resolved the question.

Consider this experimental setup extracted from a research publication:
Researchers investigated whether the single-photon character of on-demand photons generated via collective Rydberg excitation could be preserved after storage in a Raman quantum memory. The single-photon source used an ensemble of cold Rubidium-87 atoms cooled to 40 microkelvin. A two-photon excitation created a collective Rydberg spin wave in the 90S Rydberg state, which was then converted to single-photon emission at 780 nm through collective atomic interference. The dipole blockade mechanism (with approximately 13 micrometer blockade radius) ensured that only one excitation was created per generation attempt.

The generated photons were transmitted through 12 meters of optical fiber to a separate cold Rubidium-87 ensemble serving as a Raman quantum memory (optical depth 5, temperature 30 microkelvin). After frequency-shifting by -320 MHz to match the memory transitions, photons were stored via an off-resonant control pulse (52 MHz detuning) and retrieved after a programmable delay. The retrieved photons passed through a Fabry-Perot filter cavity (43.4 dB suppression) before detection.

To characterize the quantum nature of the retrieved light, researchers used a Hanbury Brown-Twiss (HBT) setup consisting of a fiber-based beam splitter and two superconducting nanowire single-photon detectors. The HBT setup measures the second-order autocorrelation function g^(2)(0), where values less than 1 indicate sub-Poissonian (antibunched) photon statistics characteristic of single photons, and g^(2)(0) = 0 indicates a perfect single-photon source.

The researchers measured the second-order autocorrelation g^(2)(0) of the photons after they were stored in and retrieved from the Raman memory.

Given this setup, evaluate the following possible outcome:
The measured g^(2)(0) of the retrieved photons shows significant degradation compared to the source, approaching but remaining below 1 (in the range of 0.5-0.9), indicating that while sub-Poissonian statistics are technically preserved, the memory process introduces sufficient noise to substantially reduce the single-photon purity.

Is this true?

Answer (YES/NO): NO